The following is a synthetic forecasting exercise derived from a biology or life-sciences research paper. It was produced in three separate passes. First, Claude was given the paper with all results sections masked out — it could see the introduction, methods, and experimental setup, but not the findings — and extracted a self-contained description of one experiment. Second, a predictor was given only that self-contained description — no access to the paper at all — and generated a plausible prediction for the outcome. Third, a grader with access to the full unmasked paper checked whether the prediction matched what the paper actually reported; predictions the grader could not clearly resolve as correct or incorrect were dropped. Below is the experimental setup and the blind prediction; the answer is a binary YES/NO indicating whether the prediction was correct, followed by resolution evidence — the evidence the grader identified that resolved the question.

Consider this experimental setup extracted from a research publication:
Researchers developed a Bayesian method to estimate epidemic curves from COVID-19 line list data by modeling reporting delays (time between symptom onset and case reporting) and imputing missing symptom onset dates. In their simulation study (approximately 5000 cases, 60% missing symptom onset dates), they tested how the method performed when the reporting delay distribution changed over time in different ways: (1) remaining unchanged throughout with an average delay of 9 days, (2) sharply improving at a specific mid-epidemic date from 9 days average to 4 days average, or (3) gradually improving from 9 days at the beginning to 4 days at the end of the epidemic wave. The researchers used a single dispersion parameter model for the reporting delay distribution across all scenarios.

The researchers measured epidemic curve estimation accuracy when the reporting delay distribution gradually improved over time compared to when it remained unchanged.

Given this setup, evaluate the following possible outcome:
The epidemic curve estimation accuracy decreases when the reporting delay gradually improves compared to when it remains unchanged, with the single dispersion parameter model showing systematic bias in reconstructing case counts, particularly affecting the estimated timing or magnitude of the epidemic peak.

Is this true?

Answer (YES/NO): NO